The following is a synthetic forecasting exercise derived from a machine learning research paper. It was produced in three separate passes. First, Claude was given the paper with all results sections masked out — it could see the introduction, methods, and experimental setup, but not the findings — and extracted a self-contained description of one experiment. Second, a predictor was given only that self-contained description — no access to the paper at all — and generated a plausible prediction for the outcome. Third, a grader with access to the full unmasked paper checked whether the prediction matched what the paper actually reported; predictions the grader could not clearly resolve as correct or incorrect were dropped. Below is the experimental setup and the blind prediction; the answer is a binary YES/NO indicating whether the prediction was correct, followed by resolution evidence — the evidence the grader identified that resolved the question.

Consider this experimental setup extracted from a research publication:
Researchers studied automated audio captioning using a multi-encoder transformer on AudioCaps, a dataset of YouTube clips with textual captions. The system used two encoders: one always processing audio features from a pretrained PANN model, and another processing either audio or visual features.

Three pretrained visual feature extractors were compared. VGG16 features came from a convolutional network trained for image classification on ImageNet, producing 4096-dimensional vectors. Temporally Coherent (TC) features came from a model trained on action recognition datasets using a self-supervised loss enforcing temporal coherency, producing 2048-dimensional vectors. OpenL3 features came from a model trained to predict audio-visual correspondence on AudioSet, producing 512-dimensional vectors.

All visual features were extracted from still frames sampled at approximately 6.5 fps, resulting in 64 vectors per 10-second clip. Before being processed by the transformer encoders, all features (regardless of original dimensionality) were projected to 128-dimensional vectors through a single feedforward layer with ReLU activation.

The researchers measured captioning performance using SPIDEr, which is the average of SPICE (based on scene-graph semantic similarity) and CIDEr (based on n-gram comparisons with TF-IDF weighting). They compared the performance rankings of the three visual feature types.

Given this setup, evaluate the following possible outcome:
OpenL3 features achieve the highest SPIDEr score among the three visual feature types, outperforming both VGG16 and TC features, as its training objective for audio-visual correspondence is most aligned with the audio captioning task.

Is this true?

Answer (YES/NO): NO